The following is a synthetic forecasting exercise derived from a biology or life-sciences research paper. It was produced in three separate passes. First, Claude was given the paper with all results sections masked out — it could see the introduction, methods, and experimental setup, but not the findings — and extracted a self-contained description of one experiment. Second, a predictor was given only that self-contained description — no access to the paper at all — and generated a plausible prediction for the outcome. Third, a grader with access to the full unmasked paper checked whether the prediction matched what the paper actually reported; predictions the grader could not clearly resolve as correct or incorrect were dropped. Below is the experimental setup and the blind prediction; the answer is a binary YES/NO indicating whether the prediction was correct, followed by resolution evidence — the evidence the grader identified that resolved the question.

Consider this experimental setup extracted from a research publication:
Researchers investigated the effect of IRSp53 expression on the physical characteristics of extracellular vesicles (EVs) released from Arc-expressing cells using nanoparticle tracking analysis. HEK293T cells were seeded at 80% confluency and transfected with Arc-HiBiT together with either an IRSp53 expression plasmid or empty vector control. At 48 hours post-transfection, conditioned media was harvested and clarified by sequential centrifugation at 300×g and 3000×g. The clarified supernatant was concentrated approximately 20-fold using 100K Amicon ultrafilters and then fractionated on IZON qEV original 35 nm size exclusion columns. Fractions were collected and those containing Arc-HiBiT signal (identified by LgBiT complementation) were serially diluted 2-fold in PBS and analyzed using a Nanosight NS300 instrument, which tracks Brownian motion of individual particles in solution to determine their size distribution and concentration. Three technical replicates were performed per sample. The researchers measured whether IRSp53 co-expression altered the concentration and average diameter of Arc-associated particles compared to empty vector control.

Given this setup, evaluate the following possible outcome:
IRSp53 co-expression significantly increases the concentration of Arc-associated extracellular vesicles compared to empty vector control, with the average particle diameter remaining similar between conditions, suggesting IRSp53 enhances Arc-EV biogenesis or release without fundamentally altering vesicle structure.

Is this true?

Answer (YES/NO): NO